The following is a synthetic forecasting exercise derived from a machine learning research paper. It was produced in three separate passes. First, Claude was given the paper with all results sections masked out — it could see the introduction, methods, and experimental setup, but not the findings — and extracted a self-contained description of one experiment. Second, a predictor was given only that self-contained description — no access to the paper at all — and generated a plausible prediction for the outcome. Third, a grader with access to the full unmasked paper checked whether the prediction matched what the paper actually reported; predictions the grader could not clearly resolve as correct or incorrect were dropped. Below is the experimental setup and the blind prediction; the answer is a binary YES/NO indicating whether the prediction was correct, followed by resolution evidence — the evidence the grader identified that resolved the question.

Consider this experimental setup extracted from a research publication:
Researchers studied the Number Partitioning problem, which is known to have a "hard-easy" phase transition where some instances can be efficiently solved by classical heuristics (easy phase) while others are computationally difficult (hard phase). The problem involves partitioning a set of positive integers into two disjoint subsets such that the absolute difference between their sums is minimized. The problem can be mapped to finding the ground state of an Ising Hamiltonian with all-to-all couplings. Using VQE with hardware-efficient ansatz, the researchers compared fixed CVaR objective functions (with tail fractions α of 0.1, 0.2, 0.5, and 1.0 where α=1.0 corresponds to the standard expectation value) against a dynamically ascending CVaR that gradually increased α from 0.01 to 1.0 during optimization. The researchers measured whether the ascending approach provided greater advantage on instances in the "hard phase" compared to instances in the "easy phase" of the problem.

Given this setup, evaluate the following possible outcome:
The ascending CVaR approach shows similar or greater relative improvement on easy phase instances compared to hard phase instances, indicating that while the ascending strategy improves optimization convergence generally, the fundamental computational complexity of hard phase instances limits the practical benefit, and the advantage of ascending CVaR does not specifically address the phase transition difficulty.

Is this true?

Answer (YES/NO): NO